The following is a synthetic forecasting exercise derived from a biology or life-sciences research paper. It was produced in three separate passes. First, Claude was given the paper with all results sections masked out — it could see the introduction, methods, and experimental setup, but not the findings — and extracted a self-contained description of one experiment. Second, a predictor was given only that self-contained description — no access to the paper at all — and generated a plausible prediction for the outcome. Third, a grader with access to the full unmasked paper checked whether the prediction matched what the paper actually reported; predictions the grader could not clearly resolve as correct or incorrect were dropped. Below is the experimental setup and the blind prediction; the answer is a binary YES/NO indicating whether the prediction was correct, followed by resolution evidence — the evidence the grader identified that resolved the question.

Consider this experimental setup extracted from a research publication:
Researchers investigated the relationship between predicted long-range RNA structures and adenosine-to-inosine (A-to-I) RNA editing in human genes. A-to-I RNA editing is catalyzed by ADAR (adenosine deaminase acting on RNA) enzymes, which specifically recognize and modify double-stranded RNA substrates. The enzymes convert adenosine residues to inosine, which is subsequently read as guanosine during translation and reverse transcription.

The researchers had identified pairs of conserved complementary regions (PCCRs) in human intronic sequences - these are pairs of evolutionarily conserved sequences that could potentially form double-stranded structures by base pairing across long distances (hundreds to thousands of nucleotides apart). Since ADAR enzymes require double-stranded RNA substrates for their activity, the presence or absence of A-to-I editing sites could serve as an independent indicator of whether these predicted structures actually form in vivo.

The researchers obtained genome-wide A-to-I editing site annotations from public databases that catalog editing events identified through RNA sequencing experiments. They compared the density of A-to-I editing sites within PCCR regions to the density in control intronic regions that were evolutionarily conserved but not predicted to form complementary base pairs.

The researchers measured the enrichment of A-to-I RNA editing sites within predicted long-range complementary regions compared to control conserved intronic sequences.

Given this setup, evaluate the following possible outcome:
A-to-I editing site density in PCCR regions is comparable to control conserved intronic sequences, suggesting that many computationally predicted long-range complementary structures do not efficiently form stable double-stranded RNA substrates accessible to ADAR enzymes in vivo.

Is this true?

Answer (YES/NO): NO